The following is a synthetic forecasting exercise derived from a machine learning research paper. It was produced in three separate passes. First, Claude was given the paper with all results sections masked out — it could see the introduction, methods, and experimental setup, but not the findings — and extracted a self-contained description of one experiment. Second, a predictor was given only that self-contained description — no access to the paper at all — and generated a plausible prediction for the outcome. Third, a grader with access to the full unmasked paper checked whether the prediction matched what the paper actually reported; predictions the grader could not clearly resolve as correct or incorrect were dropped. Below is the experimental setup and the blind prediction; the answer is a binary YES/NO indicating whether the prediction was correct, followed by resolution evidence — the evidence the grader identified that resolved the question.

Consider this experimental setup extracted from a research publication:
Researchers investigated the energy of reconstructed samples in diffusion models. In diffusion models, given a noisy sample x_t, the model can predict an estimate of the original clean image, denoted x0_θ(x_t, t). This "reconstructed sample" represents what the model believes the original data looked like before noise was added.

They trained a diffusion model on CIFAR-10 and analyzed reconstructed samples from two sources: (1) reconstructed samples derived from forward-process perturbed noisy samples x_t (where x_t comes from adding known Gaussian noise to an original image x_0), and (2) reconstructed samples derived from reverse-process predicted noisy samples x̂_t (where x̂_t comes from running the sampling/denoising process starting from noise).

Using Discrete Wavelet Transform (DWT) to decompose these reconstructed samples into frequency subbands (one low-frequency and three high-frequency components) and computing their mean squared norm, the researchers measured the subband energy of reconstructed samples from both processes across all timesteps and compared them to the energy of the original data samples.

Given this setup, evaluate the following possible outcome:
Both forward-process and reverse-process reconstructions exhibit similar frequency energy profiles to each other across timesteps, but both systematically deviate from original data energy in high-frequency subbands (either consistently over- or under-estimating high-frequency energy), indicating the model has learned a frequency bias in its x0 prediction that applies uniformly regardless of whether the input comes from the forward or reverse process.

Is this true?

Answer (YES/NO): NO